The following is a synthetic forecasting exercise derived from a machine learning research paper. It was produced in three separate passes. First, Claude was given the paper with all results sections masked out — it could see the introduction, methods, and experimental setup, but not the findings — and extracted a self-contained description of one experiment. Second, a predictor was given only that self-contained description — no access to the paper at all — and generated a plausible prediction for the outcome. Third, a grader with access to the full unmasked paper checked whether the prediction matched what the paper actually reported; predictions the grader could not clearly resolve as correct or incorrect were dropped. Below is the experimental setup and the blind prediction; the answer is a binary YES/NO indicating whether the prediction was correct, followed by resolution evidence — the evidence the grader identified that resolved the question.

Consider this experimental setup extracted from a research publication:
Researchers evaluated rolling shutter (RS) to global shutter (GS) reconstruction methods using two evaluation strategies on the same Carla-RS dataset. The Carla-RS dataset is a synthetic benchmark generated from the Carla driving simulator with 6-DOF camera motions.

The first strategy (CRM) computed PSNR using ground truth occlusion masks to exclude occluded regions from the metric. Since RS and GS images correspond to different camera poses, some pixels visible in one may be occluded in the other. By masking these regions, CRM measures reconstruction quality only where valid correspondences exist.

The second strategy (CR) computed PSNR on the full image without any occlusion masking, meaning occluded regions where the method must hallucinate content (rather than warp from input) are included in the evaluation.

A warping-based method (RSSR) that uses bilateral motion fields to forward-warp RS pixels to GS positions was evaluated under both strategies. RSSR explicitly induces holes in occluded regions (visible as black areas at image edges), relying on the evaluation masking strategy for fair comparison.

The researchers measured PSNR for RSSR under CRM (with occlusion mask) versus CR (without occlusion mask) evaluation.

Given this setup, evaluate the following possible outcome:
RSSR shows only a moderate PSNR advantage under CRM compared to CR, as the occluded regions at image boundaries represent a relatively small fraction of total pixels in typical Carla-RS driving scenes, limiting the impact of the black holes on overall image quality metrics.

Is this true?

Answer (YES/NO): NO